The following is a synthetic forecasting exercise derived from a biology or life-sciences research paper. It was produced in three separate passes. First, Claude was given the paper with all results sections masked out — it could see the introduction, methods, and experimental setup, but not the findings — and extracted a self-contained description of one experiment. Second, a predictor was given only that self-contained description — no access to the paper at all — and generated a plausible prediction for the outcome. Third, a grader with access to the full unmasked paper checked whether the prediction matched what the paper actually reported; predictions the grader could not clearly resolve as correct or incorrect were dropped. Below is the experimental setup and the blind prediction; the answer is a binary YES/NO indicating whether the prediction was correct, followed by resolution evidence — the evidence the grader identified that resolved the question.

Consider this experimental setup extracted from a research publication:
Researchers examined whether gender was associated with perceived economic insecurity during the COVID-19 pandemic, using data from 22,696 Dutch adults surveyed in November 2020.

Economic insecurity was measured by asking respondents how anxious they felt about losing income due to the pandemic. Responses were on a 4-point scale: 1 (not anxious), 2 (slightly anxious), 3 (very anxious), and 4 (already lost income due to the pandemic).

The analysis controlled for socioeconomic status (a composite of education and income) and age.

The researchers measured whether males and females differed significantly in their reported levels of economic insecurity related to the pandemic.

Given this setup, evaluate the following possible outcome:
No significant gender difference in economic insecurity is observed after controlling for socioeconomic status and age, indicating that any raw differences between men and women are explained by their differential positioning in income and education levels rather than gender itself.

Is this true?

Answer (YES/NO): YES